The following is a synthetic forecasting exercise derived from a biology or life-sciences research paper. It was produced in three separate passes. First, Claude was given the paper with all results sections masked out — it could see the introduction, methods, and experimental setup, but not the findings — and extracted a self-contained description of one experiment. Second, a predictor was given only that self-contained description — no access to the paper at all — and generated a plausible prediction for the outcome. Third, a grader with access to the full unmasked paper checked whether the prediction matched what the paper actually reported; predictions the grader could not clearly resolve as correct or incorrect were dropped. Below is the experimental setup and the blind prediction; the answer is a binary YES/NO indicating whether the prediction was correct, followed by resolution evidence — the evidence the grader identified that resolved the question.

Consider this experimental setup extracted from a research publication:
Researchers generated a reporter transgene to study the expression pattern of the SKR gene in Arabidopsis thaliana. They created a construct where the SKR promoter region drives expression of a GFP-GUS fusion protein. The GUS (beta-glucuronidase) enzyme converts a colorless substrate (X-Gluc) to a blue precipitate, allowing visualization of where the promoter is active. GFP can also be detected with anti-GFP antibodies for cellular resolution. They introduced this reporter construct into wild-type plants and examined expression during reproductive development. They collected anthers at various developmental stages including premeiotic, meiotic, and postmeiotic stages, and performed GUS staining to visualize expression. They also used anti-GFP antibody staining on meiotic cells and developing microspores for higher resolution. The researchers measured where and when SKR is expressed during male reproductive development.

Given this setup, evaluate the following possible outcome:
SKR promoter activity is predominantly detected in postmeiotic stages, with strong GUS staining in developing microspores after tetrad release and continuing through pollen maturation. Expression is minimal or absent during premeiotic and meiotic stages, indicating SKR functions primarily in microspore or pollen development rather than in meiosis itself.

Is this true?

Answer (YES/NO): NO